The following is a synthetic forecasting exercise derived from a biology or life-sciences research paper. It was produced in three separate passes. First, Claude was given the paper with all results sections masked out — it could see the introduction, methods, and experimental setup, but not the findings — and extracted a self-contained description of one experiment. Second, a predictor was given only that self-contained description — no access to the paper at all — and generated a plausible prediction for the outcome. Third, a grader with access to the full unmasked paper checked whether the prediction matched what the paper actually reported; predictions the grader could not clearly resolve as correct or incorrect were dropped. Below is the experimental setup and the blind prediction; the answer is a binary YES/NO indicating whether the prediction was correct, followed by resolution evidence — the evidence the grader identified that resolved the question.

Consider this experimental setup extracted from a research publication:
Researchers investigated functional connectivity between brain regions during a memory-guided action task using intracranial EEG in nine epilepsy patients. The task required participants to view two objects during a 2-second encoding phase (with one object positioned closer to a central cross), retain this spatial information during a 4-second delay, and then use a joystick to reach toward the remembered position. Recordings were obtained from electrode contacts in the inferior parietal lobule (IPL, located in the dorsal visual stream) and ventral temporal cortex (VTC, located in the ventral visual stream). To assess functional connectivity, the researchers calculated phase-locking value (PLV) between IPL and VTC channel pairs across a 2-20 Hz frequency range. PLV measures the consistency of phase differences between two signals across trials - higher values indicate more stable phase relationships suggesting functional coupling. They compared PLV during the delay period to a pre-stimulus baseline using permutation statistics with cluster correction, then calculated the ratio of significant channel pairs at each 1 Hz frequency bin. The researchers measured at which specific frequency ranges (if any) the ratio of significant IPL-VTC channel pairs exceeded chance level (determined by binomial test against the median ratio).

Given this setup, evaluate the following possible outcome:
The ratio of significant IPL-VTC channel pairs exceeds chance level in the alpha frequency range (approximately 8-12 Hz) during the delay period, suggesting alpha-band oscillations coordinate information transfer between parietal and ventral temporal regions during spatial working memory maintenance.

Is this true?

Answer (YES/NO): NO